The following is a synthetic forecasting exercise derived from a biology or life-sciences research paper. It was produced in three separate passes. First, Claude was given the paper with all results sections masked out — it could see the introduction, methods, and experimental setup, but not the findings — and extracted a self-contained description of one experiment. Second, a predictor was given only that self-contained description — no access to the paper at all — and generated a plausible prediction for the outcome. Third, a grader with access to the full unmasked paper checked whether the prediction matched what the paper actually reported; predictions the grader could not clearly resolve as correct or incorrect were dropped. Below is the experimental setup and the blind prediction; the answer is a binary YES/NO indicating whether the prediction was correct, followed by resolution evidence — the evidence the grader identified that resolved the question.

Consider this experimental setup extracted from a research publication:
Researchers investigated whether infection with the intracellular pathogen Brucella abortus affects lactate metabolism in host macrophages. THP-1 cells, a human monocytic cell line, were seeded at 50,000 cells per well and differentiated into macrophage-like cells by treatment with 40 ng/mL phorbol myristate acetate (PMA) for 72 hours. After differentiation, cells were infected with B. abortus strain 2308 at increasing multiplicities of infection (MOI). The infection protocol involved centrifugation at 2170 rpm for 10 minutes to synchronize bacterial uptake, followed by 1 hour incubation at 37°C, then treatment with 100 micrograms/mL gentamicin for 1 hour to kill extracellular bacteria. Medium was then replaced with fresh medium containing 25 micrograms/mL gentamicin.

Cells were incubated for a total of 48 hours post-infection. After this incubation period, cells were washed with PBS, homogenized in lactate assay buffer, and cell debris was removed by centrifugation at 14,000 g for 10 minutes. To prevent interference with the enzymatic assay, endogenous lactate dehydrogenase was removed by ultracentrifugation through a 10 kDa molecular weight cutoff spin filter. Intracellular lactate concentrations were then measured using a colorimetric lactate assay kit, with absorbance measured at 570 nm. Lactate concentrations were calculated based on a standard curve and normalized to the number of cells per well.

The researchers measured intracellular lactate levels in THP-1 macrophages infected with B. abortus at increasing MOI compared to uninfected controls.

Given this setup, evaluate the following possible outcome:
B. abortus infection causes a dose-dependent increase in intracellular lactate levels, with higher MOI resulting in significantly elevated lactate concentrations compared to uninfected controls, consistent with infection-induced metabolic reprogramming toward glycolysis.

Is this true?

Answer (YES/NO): YES